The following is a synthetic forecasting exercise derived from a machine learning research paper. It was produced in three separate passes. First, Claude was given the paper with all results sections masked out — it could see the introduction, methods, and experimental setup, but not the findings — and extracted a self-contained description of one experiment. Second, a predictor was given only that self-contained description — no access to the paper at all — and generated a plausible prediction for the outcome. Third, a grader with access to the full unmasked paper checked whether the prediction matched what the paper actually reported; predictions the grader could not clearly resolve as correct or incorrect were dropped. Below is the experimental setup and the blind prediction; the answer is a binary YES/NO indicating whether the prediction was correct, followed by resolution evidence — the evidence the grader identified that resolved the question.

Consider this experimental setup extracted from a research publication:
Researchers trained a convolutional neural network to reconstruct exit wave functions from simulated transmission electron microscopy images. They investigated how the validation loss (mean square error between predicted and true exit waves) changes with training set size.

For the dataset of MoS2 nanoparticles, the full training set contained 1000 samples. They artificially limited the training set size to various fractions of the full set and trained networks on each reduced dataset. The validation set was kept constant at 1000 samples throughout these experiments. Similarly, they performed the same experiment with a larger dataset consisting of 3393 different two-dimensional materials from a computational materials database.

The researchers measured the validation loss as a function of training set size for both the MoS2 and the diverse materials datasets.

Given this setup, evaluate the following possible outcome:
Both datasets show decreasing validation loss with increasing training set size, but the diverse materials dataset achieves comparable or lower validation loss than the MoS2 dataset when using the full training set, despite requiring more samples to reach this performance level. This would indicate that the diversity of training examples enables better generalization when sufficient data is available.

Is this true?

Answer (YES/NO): NO